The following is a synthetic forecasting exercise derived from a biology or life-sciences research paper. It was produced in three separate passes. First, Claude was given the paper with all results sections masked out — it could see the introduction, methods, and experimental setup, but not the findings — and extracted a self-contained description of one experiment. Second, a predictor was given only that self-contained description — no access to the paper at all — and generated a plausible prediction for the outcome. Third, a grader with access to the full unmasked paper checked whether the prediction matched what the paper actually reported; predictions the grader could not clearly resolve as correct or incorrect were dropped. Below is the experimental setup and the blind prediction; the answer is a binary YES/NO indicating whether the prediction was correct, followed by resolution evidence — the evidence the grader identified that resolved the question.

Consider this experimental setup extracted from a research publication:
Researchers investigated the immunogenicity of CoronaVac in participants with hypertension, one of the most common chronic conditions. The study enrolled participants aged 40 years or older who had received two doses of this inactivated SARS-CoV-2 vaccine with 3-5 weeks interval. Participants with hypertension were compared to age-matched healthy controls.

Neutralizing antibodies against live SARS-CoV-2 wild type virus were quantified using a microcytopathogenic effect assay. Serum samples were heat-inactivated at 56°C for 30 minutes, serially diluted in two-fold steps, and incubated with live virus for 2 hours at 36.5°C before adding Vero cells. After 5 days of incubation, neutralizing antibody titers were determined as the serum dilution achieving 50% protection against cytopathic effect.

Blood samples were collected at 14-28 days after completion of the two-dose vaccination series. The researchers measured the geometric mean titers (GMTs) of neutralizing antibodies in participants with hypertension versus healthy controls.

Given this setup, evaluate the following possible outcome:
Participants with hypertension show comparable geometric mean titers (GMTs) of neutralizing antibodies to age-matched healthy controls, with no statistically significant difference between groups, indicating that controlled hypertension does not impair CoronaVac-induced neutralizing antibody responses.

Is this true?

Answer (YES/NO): YES